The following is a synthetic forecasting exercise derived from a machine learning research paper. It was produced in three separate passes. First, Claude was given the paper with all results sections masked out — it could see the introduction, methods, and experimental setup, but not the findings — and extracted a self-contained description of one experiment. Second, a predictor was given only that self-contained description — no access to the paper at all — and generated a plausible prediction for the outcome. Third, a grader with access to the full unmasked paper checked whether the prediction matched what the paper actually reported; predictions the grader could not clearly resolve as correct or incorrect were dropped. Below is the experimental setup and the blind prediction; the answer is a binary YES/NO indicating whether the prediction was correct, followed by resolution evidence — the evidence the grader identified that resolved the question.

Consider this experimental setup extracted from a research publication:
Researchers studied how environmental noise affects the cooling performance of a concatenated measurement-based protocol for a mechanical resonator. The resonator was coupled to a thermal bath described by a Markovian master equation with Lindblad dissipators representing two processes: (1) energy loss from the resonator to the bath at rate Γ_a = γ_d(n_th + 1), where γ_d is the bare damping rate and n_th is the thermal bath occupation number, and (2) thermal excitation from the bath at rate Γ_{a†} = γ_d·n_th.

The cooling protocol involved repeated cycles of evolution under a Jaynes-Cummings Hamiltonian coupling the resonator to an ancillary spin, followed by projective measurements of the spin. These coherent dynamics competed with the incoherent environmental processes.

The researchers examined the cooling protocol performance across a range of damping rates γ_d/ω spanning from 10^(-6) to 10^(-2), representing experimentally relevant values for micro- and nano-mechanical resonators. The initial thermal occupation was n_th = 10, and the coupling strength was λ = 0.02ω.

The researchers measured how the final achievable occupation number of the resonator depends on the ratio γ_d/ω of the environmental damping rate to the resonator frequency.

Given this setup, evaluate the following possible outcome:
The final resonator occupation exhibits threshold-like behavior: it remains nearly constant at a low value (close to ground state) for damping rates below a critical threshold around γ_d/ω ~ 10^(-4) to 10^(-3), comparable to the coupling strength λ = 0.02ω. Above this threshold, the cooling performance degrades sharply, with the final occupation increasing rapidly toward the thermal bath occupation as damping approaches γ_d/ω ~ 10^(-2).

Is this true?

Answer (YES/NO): NO